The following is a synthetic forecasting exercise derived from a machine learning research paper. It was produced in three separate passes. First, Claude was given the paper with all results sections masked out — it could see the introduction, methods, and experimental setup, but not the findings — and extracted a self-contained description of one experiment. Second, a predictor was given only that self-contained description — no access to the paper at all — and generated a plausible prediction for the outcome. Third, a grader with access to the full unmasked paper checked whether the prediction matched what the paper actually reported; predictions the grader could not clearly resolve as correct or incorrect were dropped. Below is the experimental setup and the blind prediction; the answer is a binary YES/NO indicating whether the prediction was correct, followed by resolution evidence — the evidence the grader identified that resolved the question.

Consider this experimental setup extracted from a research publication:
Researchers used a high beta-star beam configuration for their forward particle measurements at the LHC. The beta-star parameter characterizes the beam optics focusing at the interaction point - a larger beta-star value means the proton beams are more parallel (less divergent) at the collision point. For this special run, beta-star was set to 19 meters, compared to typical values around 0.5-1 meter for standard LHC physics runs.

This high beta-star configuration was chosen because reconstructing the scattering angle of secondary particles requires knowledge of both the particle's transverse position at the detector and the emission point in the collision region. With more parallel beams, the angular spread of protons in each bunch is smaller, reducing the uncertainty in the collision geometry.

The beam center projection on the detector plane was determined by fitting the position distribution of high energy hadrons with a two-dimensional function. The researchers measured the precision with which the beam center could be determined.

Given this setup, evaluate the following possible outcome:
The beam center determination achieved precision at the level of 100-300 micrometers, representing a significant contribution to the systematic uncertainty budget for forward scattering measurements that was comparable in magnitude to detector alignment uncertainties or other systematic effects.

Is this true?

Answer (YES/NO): YES